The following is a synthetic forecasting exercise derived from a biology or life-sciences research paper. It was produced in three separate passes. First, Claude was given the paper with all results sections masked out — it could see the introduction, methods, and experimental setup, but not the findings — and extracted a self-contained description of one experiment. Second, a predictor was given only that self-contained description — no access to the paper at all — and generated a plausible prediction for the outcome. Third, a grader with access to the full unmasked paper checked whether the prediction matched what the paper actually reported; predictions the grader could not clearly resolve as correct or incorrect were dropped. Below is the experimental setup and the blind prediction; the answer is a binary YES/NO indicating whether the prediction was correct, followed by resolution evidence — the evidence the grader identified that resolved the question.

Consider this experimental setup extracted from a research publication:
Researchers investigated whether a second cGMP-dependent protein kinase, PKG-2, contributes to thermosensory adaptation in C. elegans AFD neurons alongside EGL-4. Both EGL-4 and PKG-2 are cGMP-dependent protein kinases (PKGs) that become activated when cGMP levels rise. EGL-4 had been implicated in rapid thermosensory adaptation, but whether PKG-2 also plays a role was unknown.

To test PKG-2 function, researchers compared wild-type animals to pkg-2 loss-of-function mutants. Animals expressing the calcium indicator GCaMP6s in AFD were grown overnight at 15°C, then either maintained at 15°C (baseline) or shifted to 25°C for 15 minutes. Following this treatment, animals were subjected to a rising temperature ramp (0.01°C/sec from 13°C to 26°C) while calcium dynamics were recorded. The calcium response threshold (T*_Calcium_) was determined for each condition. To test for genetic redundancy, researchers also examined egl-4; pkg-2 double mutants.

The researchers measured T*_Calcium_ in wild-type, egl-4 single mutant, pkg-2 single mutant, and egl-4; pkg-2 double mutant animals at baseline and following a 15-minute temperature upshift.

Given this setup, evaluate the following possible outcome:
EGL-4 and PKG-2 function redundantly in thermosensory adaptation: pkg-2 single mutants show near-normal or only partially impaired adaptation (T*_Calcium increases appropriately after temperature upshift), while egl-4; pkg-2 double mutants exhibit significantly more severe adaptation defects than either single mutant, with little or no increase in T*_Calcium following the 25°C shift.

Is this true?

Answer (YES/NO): YES